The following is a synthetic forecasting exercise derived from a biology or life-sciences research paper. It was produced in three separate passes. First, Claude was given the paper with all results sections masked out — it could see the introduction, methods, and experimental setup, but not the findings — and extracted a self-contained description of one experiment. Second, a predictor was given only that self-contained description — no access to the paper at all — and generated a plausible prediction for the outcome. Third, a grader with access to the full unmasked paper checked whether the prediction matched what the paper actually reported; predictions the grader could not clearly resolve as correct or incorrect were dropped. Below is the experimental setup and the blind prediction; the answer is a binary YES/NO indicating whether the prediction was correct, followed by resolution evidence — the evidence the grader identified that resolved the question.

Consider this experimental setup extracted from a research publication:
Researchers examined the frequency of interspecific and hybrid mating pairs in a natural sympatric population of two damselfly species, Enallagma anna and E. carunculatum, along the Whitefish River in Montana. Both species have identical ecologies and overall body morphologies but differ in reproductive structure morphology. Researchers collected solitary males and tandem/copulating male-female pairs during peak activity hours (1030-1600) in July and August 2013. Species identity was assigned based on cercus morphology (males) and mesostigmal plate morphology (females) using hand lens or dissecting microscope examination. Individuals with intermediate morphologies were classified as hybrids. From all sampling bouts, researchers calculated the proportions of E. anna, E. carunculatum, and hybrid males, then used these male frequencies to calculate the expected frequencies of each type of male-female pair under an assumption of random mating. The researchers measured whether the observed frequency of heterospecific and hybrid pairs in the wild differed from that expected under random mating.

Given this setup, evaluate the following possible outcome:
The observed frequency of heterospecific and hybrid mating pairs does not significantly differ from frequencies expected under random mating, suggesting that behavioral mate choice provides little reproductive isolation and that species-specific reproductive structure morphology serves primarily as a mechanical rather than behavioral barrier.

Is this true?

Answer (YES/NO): NO